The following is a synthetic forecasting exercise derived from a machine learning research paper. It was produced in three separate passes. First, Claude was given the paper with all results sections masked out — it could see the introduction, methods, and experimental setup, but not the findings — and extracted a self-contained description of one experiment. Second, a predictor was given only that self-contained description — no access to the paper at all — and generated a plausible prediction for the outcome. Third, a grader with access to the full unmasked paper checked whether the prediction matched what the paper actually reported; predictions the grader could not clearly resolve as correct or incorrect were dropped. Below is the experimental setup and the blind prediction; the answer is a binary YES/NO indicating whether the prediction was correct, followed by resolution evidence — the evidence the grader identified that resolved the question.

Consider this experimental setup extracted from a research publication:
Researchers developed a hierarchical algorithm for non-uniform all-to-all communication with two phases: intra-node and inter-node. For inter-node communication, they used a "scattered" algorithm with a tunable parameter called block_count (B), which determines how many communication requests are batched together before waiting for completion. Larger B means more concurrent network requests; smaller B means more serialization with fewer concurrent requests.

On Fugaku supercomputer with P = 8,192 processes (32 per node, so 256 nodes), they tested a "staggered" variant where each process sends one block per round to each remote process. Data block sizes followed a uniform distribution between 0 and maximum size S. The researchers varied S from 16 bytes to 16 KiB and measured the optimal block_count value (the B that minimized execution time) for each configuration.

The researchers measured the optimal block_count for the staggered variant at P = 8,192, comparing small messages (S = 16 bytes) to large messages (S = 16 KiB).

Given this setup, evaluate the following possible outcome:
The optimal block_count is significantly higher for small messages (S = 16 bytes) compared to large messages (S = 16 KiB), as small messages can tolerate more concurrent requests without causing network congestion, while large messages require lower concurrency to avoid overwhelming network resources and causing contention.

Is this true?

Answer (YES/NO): YES